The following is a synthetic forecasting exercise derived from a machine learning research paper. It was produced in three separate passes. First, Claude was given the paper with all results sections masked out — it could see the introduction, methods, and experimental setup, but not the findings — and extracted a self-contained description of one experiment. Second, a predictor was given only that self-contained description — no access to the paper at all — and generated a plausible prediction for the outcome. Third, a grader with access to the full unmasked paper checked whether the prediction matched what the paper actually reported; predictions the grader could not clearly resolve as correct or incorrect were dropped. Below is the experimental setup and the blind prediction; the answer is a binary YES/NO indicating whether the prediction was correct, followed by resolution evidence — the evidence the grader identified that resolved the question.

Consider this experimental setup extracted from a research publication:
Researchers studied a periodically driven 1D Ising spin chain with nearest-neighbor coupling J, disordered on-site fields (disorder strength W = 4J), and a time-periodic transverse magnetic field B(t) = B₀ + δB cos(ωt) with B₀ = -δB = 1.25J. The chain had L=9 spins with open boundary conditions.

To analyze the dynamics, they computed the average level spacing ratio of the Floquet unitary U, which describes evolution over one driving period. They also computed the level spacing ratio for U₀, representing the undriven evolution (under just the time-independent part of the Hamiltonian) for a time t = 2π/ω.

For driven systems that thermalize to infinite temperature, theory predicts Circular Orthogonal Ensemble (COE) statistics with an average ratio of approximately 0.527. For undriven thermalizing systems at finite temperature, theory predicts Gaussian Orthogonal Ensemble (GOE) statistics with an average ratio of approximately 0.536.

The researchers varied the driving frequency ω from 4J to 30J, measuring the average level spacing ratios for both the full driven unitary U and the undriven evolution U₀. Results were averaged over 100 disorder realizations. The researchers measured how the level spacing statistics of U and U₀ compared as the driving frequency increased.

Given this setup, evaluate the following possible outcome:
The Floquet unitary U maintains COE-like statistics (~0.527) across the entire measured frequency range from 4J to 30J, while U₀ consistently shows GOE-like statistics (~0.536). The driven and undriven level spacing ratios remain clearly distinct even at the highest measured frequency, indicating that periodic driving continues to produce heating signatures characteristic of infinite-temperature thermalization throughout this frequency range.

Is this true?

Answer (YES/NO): NO